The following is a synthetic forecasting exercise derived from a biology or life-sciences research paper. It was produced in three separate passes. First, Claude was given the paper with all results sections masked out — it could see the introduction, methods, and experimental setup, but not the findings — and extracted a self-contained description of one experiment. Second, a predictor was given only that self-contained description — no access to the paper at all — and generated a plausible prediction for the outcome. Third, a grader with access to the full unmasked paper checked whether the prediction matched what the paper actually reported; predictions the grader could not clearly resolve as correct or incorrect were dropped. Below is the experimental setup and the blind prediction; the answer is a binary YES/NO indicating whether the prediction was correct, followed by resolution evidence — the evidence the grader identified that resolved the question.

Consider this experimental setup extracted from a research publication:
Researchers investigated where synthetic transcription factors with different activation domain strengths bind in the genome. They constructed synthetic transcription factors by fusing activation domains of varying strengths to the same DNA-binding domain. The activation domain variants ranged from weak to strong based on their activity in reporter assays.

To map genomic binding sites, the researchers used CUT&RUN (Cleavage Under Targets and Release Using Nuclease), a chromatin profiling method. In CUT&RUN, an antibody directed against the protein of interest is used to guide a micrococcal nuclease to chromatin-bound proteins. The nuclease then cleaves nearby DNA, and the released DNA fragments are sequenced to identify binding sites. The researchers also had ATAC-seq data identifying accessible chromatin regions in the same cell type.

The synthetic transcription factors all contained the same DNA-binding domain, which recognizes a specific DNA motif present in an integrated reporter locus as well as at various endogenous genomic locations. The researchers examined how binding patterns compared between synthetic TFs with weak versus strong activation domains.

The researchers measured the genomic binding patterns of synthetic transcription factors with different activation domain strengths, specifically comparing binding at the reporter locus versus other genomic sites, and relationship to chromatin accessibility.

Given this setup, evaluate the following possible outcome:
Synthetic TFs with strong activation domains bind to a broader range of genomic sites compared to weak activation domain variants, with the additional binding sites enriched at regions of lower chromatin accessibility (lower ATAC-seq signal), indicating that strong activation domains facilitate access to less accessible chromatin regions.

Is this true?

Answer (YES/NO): NO